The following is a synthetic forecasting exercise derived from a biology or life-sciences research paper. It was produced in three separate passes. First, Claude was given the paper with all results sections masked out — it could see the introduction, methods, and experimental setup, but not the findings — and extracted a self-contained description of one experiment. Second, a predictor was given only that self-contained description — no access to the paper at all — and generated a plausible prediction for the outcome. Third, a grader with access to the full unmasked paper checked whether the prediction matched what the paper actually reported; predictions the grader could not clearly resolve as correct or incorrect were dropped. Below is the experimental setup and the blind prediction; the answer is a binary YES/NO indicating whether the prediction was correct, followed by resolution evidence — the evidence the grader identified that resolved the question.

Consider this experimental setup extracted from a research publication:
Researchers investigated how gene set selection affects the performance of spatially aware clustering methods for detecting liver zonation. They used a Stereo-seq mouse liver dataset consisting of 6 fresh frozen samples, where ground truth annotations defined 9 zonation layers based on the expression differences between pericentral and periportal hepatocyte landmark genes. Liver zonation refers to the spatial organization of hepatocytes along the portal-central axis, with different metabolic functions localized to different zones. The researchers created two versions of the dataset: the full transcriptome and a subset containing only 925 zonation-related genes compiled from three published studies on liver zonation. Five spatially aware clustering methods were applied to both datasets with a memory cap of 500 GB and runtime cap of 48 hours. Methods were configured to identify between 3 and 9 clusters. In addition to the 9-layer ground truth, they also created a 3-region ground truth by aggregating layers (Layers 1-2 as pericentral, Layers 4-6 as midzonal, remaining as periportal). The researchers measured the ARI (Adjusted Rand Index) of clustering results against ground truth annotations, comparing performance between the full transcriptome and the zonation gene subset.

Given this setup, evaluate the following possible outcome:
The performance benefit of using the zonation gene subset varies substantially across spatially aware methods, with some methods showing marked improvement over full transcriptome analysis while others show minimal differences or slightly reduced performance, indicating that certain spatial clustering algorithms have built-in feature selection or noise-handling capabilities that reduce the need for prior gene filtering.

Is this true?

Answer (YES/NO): YES